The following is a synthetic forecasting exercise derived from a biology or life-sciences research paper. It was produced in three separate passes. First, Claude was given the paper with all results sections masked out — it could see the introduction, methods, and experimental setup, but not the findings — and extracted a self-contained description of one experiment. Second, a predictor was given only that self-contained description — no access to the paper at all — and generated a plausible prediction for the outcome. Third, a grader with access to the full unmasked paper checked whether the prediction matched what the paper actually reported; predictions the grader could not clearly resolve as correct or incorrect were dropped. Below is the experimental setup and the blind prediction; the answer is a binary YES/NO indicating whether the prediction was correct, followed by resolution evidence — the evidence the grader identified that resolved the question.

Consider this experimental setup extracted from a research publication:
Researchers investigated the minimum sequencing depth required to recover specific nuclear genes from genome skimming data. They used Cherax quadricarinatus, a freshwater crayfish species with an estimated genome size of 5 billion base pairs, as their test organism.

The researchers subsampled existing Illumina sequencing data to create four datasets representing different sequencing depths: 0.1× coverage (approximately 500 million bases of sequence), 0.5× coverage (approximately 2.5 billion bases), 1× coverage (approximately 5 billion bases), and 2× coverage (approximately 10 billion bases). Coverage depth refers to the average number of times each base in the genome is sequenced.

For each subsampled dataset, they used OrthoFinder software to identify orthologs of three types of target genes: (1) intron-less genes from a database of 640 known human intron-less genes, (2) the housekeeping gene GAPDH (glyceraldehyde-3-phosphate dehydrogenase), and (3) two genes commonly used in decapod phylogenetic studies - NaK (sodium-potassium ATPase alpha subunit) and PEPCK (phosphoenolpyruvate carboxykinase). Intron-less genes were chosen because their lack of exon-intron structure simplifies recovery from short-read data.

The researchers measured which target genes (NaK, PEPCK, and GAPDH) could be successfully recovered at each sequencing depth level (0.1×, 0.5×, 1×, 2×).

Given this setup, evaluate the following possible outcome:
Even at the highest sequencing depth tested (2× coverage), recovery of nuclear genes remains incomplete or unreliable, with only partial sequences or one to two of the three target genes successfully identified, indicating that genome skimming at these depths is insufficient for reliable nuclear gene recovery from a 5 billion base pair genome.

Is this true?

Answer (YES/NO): NO